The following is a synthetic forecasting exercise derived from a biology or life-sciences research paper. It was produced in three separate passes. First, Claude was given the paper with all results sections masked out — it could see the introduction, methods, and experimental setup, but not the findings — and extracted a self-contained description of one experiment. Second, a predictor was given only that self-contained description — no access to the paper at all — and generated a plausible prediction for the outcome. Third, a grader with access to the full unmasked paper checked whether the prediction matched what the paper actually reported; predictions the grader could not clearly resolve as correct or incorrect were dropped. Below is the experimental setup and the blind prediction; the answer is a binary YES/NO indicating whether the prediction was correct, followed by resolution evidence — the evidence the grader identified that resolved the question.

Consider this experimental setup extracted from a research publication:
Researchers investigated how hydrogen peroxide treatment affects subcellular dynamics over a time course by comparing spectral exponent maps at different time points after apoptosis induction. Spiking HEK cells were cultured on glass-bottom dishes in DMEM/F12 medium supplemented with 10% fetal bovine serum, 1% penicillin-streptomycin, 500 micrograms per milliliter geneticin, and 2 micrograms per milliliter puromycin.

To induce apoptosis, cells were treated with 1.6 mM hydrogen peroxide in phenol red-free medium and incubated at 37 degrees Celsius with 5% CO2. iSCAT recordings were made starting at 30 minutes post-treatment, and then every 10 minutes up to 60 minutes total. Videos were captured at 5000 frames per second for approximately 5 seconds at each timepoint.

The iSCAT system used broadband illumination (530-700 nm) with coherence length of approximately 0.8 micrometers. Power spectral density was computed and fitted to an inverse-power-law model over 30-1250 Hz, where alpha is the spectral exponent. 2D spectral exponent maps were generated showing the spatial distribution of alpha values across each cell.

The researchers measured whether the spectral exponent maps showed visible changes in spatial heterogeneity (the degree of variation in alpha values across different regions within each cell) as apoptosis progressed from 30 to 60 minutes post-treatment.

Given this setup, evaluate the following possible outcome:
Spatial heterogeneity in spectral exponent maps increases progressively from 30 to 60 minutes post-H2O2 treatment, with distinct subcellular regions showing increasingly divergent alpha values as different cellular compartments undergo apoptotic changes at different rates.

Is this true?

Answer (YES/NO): YES